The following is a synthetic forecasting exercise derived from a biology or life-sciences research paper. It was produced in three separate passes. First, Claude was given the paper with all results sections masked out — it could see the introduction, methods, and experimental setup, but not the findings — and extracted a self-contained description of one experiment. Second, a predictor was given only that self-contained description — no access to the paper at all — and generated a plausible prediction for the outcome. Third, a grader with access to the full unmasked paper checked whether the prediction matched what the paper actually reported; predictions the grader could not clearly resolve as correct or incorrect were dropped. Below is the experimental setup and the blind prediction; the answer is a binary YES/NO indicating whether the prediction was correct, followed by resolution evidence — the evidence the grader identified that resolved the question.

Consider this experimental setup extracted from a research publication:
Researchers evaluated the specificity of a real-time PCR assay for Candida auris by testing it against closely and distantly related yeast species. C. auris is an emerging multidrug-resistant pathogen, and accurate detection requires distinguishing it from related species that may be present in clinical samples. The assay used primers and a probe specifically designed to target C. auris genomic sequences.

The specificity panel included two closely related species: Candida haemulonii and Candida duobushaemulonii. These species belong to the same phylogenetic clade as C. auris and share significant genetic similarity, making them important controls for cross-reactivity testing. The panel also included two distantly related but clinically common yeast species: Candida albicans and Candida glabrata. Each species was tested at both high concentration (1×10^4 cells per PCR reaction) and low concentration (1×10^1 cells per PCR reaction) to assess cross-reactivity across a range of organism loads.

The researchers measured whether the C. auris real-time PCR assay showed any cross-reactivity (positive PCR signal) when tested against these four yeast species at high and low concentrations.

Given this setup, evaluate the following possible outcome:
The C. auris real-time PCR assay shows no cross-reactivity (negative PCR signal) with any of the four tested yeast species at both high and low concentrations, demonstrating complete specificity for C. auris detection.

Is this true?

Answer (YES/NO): YES